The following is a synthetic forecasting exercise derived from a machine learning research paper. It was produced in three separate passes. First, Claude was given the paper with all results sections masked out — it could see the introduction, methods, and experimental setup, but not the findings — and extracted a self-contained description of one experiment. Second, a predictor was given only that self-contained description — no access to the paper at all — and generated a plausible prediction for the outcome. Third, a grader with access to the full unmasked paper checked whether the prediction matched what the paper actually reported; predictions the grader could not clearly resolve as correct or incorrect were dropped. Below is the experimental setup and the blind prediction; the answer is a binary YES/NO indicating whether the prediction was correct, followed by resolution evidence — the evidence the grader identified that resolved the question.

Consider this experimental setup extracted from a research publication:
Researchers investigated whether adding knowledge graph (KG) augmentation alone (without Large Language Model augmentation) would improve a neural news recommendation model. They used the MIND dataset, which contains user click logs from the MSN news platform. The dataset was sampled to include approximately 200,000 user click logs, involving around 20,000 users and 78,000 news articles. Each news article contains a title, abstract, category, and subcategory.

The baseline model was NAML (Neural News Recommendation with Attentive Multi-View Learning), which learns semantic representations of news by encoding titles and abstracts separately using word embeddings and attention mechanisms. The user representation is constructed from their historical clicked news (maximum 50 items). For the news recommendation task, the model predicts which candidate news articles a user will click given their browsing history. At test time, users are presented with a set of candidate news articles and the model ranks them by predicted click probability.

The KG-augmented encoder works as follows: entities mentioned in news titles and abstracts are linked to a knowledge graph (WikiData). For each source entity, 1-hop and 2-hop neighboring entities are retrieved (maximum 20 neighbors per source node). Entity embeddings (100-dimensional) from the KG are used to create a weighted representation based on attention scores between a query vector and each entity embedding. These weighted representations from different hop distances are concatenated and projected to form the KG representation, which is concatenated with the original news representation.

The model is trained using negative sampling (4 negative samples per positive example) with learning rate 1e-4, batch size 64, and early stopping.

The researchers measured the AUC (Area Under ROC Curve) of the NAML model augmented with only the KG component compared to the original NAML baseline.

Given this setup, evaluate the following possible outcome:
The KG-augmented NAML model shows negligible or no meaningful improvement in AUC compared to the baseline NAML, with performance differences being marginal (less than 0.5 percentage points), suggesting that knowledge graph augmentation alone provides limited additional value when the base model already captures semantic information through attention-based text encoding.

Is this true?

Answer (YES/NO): YES